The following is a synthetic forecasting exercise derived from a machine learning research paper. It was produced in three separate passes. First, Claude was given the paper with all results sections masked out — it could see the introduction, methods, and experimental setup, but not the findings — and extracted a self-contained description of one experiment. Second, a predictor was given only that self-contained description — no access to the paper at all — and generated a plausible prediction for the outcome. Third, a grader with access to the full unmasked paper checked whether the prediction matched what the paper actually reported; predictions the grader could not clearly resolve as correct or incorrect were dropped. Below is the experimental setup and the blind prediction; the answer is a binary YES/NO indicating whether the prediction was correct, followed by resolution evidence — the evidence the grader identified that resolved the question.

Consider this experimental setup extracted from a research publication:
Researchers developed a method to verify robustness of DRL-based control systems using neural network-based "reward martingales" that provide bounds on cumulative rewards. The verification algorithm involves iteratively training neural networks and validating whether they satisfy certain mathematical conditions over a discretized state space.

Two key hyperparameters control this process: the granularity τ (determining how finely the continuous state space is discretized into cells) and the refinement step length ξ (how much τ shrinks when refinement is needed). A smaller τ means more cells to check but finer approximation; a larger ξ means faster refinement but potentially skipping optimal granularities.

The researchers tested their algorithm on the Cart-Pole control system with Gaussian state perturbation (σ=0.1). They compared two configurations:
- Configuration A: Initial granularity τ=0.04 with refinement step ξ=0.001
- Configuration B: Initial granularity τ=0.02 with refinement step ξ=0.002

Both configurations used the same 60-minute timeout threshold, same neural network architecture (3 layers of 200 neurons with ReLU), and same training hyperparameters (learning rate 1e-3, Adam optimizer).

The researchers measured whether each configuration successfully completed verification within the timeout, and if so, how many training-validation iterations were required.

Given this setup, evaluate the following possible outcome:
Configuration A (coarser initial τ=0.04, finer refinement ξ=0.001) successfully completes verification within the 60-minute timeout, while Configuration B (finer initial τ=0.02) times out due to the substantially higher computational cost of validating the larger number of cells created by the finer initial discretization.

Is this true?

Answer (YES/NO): NO